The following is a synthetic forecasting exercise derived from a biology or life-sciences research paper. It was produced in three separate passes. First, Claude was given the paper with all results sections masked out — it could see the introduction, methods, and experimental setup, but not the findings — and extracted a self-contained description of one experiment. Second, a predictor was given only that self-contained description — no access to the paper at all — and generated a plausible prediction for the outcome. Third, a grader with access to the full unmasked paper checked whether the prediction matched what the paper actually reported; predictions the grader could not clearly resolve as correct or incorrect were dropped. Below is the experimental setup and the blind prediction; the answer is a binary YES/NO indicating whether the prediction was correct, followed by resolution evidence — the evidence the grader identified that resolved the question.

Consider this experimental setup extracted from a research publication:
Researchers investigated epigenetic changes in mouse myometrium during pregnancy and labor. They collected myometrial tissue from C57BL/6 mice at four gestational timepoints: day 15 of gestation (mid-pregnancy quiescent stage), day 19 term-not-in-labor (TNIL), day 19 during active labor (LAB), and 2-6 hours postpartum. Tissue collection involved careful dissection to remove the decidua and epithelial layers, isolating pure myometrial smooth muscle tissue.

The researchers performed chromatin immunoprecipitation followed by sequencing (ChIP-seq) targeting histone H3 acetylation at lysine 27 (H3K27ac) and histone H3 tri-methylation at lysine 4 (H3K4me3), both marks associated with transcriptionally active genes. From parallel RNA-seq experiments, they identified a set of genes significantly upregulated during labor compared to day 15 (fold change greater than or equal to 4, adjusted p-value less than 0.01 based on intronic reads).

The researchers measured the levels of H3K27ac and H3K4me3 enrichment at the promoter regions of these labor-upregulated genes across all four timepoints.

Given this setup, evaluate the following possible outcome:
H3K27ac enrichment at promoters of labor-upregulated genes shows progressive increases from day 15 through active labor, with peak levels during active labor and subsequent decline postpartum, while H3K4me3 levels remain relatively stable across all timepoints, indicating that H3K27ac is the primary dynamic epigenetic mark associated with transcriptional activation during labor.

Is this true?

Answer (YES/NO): NO